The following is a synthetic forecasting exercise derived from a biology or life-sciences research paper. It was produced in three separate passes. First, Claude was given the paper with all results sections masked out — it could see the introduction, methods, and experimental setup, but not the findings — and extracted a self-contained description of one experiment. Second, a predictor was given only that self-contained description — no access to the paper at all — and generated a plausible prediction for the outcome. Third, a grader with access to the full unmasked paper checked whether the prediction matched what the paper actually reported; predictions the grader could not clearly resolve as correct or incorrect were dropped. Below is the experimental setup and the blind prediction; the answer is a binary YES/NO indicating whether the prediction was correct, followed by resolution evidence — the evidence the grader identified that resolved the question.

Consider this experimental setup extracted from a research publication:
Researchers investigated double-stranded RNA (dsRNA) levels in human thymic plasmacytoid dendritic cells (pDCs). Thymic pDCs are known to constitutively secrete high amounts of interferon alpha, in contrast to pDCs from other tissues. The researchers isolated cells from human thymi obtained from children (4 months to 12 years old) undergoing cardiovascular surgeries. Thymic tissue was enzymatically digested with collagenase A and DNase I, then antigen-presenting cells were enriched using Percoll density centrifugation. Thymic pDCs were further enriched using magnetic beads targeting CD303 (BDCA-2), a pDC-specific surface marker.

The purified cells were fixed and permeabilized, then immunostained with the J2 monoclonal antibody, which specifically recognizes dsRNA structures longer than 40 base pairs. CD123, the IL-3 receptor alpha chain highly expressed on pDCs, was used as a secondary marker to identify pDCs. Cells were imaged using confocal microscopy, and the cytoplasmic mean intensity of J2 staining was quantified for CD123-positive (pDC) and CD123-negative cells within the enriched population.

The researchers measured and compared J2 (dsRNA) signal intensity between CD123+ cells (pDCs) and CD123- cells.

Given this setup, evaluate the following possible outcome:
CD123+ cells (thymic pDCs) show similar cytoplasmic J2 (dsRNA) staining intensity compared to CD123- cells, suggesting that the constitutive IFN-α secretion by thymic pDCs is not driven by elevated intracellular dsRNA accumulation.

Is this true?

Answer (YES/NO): NO